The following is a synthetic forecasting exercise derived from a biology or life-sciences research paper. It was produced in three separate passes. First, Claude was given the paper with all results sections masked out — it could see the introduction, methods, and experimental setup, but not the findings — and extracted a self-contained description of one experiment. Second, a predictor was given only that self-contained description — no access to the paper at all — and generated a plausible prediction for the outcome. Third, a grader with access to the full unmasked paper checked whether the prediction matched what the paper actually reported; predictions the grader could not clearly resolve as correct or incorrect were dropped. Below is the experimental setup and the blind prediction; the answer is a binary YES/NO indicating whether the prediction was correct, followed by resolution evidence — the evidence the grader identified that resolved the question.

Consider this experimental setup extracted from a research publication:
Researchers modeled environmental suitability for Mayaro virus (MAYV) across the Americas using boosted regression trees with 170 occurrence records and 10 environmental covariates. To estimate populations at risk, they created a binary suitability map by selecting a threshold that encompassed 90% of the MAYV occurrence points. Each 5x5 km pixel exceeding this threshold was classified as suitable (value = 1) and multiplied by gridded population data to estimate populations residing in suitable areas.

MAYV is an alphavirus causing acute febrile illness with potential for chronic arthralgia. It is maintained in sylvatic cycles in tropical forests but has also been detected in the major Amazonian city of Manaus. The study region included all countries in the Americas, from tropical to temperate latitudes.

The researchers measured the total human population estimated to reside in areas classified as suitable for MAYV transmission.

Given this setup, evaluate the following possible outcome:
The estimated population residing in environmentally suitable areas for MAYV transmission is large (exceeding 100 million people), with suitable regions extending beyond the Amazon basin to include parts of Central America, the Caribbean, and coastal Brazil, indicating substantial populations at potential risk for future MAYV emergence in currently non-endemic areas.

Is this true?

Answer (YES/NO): NO